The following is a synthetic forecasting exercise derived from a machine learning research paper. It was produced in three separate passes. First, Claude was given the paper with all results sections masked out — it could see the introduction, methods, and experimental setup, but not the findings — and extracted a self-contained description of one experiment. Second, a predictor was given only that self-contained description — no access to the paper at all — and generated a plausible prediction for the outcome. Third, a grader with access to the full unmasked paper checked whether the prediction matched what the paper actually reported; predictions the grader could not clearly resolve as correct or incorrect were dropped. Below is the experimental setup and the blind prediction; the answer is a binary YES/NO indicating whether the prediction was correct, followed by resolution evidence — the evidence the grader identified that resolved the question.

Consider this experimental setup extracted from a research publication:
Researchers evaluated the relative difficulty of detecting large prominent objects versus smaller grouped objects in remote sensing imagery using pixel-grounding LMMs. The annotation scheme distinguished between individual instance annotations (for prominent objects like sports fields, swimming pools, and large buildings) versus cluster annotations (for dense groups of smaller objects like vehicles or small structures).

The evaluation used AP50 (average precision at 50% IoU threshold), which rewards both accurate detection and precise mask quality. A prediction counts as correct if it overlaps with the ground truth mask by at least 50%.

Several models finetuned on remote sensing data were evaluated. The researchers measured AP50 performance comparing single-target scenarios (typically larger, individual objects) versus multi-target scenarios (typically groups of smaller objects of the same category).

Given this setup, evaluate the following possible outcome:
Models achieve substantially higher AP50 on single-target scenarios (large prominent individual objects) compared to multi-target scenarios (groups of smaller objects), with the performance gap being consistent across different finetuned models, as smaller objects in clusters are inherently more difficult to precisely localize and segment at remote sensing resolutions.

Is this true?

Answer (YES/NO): YES